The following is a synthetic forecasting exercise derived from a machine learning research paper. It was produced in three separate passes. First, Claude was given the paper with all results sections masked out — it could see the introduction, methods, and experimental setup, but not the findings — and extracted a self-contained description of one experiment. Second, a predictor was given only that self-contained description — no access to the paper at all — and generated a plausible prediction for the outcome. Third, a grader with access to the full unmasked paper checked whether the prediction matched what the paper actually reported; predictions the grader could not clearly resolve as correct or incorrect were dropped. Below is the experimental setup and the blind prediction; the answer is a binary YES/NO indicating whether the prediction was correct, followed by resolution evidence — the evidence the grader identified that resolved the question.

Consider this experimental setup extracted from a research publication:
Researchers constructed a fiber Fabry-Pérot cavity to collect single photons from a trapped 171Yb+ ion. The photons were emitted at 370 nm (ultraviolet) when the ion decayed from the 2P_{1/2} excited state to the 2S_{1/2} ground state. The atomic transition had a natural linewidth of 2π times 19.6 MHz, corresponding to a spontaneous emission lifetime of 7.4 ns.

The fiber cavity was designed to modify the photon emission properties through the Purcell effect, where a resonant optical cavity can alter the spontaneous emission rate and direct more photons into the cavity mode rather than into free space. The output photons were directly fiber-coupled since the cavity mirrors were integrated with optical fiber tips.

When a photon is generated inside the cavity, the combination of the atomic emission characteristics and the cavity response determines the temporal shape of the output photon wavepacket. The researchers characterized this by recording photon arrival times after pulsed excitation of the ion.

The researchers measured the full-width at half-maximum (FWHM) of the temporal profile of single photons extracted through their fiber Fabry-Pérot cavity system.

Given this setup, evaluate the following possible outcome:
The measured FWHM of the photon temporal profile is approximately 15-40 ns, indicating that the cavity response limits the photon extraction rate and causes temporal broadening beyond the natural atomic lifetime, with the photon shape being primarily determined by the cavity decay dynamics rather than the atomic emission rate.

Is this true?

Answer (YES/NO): NO